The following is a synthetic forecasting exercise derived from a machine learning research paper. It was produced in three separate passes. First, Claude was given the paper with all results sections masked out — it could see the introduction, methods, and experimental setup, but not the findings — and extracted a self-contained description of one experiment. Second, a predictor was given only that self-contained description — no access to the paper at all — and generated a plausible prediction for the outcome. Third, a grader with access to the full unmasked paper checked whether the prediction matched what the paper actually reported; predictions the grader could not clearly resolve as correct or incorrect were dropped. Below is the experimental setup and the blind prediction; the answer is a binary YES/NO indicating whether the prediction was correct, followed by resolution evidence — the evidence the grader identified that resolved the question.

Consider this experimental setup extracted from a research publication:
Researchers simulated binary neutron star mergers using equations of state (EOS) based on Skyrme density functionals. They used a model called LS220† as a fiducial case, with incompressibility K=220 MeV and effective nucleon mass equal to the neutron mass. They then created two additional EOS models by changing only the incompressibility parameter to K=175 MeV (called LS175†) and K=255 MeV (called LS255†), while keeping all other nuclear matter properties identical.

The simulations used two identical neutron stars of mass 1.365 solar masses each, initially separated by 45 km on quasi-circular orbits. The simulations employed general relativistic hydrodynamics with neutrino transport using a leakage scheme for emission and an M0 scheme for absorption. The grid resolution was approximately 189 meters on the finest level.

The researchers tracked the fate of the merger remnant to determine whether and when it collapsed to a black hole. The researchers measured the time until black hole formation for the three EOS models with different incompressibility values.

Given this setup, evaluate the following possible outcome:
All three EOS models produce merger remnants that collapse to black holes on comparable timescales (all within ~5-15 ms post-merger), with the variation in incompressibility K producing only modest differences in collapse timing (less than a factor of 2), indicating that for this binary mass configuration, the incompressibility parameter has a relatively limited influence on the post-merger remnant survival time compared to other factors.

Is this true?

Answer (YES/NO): NO